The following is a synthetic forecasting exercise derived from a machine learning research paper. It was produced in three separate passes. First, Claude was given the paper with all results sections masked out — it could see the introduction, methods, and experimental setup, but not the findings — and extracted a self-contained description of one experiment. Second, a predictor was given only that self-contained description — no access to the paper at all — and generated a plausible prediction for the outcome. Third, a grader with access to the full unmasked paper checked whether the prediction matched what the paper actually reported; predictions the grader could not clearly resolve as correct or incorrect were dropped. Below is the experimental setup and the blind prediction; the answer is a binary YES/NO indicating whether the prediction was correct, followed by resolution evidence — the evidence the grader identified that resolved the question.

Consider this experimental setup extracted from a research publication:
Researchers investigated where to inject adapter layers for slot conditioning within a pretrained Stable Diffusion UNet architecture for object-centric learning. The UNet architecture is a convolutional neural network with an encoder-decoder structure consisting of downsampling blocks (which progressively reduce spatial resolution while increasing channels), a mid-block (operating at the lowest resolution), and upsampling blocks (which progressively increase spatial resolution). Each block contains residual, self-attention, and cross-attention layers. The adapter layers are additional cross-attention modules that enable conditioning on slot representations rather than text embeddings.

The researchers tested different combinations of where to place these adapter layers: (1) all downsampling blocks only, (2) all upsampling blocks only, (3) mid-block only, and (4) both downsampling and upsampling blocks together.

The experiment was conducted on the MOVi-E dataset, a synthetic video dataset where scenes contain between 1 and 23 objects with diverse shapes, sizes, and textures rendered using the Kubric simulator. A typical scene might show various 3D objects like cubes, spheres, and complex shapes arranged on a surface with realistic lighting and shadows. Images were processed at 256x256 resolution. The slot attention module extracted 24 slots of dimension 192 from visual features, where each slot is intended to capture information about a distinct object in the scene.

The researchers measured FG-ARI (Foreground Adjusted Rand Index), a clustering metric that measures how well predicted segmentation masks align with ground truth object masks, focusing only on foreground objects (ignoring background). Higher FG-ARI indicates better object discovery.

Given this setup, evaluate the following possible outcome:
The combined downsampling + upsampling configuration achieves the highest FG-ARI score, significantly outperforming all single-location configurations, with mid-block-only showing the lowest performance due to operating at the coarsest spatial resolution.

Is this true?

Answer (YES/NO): NO